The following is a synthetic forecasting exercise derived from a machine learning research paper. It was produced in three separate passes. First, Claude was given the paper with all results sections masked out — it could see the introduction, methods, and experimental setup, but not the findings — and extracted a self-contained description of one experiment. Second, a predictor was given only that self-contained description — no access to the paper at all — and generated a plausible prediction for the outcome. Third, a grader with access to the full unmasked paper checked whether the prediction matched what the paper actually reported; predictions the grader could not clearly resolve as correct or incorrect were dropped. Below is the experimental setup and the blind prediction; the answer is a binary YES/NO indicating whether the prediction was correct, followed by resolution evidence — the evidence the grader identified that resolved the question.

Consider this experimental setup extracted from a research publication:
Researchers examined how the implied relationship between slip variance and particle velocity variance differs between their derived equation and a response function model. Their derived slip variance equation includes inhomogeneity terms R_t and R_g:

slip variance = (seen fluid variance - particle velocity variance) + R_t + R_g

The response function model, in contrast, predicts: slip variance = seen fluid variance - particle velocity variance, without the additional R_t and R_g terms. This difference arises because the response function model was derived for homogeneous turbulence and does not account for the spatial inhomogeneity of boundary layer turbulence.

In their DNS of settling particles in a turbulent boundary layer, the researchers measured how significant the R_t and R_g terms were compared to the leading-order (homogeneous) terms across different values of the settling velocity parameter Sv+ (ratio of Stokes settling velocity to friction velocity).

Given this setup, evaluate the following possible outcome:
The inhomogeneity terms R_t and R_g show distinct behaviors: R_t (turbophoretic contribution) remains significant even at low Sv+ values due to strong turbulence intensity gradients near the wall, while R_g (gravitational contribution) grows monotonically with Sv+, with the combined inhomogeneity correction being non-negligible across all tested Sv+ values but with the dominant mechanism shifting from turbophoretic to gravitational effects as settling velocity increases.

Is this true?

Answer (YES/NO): NO